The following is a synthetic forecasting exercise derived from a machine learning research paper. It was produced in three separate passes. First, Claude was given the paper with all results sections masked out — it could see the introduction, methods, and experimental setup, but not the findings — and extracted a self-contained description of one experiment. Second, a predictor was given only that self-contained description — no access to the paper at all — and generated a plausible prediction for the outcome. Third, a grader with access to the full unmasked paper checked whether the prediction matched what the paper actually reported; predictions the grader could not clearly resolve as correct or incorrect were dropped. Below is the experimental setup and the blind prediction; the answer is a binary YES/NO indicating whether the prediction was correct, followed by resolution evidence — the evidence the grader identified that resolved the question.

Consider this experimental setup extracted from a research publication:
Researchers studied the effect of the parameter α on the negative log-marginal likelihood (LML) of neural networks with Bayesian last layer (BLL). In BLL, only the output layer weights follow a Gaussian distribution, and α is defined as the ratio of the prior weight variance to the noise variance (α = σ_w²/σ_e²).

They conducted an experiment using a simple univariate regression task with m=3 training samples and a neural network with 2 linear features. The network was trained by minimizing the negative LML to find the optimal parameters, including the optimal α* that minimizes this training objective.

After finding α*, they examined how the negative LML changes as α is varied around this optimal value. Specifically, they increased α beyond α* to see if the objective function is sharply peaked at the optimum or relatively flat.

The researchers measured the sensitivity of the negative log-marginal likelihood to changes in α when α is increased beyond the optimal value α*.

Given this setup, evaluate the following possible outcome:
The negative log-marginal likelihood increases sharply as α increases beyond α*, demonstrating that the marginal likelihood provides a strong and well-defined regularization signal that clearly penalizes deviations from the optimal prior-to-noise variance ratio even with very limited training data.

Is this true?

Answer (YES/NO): NO